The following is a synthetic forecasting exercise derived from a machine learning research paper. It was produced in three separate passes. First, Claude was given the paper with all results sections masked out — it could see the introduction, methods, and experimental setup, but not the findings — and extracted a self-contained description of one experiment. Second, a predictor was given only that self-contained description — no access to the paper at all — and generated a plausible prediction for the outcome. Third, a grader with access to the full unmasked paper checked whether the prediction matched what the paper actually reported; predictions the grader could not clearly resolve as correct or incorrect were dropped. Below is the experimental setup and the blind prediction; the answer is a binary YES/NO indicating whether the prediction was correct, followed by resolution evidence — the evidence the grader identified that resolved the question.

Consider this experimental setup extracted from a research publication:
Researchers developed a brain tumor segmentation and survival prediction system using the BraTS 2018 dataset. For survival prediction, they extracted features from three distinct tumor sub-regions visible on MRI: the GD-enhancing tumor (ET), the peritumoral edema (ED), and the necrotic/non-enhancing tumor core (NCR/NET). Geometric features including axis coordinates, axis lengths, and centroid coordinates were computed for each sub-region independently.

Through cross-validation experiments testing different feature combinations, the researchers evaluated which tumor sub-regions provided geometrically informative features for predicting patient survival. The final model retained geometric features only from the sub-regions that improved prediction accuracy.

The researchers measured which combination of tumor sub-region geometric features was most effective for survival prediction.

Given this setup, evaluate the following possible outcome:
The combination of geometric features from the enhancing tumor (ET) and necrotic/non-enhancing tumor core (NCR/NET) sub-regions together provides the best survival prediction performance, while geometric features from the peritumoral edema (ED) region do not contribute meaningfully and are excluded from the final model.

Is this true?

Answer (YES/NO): NO